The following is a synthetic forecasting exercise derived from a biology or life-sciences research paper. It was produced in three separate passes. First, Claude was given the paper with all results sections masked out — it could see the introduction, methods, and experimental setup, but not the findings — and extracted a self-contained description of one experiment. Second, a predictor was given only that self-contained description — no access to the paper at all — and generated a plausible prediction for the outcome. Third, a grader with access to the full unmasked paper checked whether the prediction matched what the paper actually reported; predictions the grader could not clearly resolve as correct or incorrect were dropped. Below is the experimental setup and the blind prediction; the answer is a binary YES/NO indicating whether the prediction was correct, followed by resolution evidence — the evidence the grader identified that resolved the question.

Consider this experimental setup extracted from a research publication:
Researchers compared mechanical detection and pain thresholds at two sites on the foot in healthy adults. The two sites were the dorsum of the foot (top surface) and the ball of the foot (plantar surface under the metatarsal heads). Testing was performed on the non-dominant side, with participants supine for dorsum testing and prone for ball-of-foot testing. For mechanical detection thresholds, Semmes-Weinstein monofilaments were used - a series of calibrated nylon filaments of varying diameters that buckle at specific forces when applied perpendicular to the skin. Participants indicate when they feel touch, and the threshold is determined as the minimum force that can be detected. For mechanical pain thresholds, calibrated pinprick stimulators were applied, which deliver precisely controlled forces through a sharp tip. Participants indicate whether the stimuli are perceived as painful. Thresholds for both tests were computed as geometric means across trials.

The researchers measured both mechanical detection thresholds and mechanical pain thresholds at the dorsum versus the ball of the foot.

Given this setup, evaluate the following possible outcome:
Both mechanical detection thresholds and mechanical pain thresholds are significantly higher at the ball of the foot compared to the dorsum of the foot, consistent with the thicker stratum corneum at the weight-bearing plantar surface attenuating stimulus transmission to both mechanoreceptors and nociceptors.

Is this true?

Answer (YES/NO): NO